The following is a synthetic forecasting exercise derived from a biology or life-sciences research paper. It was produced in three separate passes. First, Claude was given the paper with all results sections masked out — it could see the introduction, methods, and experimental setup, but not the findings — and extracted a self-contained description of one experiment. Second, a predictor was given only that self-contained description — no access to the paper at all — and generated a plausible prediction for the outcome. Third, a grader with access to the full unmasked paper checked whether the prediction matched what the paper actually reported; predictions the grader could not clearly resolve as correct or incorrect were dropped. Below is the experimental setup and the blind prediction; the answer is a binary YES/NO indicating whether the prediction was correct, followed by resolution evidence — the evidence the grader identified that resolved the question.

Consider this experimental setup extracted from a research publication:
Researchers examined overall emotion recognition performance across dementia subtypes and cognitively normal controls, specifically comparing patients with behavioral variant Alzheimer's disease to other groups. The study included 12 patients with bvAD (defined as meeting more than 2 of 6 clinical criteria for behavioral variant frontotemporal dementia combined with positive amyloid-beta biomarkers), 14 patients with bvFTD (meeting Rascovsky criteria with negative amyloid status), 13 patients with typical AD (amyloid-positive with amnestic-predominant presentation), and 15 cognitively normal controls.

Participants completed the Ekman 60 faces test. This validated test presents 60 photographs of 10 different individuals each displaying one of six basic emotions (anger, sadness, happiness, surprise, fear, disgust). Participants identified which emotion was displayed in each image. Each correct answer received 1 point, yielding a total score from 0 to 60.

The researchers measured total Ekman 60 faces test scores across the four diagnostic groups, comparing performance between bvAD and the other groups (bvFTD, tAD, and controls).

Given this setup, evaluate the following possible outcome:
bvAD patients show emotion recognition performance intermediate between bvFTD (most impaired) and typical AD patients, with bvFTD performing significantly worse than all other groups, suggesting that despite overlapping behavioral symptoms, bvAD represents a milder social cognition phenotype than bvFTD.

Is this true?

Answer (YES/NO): YES